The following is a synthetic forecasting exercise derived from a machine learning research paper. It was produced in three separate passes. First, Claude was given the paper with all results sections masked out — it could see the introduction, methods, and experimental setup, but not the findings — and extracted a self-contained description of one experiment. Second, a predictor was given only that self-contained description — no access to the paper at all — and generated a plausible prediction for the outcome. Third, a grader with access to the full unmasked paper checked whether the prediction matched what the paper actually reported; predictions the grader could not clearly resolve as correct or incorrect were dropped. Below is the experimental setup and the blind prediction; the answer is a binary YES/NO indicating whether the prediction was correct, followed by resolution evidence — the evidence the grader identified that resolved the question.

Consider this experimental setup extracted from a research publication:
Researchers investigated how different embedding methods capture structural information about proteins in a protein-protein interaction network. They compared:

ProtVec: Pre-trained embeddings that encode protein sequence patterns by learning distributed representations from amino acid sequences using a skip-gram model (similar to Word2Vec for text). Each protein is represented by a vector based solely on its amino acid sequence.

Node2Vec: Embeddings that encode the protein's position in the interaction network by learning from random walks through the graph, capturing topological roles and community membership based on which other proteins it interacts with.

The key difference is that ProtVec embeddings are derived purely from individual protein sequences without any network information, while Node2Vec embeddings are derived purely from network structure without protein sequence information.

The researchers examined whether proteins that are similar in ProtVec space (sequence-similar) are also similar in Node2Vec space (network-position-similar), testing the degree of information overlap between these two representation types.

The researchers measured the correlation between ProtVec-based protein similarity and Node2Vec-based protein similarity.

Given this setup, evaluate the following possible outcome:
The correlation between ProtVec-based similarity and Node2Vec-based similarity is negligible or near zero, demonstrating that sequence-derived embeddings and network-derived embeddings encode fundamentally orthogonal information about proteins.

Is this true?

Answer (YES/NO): NO